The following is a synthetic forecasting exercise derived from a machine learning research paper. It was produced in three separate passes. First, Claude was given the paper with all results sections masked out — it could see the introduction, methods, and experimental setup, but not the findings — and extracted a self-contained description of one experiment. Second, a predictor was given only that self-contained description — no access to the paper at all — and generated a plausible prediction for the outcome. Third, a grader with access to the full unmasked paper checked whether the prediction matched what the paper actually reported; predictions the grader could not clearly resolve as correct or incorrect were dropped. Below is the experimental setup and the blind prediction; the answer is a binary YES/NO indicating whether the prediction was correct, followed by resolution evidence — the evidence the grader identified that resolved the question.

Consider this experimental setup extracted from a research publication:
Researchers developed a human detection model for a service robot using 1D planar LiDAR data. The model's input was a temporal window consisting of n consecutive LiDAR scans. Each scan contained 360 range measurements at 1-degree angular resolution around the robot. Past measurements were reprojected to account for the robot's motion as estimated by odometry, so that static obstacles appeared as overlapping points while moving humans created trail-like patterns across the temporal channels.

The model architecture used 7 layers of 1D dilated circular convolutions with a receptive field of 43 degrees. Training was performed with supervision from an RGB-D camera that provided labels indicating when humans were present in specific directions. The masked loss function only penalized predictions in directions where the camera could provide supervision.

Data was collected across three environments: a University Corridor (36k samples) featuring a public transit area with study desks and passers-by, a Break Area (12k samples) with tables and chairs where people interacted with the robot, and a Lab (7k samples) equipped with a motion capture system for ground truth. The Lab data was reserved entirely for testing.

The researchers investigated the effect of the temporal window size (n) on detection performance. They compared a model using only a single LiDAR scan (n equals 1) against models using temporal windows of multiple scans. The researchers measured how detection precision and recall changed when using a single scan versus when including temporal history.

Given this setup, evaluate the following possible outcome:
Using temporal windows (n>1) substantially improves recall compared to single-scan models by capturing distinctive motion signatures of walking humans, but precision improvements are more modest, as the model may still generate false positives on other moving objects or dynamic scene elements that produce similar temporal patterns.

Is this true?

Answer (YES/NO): NO